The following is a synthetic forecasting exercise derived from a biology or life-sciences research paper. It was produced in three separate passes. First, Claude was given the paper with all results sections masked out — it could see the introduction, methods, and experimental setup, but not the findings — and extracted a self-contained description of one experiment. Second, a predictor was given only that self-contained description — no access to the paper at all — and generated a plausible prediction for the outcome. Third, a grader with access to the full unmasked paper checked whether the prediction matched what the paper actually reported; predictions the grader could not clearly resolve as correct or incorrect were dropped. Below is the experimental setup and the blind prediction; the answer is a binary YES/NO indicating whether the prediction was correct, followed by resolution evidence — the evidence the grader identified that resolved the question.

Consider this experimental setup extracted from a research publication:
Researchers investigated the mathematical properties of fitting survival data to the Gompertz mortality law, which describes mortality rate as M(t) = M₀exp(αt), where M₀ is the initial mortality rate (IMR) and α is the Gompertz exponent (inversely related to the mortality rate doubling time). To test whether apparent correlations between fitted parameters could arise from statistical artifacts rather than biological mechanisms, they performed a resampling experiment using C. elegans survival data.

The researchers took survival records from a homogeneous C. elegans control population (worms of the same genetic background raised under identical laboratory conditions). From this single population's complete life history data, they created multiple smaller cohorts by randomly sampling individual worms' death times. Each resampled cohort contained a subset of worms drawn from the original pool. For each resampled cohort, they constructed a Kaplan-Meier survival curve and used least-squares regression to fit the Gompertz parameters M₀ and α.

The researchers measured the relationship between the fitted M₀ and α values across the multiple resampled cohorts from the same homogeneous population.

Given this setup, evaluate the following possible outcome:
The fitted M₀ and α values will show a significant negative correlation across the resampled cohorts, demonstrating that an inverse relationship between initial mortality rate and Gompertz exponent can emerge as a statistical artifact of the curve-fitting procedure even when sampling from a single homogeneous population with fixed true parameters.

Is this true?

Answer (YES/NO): YES